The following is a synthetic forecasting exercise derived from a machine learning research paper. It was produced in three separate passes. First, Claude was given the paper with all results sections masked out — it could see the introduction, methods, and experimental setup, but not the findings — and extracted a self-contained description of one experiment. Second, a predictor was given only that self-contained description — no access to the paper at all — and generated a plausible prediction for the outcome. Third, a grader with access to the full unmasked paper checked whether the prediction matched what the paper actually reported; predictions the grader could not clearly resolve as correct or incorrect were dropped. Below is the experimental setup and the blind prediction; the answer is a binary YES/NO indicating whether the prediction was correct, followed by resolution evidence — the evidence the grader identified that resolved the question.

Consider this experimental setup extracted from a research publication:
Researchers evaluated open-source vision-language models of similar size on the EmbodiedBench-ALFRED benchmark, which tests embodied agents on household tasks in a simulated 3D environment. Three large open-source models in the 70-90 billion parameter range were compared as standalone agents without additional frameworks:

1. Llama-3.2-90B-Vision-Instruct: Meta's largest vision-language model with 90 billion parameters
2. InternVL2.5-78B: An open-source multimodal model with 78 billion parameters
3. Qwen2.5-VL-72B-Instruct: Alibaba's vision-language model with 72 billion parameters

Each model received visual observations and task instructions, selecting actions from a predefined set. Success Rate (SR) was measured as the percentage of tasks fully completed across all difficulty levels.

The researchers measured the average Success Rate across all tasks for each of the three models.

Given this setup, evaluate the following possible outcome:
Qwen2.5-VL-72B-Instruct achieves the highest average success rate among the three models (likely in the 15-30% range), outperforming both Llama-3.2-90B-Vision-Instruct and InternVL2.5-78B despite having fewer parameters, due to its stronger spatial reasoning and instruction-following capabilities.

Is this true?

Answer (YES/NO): NO